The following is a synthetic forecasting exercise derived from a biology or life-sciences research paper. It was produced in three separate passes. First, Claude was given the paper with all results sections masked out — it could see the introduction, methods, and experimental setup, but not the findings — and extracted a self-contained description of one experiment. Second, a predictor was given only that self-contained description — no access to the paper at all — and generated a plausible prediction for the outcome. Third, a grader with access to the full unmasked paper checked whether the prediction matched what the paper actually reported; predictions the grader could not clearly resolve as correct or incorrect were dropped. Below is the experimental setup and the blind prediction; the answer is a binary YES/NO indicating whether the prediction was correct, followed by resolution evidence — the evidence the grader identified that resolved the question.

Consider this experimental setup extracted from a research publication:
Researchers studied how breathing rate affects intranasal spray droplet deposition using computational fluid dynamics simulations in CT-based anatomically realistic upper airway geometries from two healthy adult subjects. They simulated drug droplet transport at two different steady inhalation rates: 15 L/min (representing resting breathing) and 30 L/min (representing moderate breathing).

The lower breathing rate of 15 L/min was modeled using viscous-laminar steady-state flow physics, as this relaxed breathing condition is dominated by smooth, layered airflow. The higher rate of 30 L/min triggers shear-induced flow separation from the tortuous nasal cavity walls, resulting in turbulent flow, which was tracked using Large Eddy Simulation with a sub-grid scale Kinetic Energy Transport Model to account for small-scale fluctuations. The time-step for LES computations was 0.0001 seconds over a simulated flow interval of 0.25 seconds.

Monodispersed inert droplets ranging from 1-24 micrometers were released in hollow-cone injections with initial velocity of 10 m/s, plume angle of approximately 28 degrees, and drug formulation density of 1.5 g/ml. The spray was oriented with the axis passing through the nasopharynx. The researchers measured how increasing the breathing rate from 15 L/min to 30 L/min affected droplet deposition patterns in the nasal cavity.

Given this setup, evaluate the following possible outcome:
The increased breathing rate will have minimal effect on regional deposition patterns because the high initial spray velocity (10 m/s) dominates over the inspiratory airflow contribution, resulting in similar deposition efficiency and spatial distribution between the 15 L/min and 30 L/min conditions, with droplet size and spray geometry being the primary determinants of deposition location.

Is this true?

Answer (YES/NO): NO